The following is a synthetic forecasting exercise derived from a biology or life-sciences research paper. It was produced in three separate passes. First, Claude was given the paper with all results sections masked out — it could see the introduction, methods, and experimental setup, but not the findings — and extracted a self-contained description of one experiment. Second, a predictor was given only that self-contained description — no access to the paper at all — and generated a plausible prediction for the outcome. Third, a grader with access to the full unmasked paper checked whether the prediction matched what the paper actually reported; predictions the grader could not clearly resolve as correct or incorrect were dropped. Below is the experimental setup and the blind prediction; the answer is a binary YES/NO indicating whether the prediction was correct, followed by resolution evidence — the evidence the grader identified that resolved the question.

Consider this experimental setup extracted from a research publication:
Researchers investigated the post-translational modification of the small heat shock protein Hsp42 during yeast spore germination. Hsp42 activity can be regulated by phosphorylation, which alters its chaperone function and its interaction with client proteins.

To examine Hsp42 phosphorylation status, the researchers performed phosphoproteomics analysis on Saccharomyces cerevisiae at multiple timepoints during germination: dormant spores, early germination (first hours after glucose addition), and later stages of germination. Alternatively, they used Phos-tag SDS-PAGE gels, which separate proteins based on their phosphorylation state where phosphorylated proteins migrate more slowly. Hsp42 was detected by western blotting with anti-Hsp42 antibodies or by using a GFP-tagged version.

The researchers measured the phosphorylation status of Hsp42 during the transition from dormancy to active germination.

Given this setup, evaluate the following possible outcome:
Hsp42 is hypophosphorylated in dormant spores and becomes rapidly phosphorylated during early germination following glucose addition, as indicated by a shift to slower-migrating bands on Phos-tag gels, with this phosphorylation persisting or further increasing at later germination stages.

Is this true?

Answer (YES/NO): NO